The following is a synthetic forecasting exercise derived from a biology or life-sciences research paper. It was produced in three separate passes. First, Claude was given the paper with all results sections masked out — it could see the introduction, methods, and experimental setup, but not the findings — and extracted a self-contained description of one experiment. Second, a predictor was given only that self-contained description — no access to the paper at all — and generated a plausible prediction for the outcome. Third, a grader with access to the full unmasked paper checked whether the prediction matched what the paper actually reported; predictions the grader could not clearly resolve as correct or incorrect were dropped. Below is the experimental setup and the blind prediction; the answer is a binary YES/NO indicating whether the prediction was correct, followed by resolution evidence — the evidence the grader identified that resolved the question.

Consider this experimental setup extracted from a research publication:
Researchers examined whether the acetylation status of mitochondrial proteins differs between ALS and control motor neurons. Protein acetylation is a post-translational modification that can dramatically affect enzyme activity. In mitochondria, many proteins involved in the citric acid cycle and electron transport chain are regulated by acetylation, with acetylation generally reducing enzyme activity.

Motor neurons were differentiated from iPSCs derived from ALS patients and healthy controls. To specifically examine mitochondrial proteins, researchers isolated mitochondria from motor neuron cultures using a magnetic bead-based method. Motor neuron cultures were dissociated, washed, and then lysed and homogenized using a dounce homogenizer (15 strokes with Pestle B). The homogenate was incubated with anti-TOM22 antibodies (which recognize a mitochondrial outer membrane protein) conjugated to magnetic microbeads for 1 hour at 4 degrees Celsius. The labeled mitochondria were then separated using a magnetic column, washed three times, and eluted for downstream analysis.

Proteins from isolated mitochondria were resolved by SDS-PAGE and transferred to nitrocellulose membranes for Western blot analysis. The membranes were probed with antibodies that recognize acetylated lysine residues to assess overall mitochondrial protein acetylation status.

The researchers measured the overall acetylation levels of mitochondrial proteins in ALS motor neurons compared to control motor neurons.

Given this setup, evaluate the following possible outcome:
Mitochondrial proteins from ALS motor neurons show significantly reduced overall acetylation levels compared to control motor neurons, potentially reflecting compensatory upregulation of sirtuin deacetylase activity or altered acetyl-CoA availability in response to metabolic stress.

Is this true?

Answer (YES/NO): NO